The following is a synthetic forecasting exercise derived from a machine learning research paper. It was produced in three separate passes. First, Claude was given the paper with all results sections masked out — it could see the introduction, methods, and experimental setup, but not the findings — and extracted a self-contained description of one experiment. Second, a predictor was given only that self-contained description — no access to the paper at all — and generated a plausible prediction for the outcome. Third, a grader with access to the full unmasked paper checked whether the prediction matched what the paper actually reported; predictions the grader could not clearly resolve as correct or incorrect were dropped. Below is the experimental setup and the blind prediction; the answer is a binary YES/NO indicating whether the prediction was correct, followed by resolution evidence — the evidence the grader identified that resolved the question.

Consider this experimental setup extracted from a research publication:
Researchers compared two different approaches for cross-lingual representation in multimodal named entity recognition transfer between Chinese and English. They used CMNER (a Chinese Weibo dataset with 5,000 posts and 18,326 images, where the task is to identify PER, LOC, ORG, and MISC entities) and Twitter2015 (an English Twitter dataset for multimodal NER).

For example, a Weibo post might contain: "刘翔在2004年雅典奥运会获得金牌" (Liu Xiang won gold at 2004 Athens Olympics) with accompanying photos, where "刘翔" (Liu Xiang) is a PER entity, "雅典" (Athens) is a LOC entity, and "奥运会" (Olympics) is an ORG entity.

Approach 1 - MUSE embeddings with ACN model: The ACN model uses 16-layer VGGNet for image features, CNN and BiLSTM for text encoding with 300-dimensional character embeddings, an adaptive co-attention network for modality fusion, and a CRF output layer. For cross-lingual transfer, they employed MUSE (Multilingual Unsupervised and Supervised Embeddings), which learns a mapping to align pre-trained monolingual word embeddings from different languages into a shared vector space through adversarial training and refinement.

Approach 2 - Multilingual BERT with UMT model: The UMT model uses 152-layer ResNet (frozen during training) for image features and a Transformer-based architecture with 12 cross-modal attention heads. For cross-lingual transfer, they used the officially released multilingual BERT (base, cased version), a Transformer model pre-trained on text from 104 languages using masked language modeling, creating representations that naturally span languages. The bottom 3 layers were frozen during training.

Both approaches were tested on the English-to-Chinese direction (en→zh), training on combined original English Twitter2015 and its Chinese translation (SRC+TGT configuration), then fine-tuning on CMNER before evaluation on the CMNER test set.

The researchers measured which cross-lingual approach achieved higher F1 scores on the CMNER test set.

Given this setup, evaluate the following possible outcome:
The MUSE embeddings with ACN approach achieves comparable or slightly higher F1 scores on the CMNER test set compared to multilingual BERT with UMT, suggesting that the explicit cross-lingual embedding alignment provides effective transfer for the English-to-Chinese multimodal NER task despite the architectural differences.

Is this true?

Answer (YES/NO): NO